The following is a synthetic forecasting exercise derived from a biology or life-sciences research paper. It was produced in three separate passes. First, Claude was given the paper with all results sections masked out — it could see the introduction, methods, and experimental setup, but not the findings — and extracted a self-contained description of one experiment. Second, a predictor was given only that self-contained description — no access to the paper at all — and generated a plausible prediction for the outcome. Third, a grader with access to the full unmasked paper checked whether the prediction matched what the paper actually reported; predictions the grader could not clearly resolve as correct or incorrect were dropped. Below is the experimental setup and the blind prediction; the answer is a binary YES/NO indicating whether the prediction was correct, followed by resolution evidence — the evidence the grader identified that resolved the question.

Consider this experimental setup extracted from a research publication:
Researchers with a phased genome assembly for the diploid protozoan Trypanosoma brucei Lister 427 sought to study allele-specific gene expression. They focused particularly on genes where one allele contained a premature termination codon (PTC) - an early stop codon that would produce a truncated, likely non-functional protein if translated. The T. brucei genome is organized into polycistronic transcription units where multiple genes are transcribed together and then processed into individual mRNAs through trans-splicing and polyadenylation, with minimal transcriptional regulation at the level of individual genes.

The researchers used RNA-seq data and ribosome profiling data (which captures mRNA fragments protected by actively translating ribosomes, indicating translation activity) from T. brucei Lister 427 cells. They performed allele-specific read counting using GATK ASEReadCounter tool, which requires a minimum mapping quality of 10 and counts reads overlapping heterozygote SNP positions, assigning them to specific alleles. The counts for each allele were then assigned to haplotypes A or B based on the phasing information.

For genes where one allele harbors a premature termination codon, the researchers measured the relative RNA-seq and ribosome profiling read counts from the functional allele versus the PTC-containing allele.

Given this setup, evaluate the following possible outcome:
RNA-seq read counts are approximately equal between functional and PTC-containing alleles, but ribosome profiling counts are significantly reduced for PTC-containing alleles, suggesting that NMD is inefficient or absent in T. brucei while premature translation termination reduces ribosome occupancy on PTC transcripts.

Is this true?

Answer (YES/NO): YES